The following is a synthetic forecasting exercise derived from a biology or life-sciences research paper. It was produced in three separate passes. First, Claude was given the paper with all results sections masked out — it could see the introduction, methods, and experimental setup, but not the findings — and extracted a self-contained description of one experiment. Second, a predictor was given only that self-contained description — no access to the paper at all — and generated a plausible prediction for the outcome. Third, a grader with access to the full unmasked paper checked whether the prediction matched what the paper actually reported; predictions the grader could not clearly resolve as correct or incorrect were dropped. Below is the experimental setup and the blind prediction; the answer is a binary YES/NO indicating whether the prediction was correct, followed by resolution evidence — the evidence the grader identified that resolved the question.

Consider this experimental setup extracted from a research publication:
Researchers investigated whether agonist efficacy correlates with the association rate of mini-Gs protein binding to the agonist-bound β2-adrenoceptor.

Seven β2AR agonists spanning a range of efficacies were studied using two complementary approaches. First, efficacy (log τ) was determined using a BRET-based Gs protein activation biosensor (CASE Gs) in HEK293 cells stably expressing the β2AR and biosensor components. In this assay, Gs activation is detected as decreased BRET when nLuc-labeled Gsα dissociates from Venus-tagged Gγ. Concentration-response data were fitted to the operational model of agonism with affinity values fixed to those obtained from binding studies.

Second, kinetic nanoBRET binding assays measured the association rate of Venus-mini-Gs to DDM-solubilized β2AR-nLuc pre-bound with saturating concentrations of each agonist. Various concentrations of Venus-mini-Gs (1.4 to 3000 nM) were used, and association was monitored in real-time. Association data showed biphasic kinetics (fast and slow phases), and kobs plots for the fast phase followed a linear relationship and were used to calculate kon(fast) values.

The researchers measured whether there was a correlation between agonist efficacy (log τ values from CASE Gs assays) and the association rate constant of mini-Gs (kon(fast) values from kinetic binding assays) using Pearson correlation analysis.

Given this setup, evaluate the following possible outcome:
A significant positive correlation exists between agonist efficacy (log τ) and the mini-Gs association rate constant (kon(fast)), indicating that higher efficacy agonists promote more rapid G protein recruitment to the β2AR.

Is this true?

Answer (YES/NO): NO